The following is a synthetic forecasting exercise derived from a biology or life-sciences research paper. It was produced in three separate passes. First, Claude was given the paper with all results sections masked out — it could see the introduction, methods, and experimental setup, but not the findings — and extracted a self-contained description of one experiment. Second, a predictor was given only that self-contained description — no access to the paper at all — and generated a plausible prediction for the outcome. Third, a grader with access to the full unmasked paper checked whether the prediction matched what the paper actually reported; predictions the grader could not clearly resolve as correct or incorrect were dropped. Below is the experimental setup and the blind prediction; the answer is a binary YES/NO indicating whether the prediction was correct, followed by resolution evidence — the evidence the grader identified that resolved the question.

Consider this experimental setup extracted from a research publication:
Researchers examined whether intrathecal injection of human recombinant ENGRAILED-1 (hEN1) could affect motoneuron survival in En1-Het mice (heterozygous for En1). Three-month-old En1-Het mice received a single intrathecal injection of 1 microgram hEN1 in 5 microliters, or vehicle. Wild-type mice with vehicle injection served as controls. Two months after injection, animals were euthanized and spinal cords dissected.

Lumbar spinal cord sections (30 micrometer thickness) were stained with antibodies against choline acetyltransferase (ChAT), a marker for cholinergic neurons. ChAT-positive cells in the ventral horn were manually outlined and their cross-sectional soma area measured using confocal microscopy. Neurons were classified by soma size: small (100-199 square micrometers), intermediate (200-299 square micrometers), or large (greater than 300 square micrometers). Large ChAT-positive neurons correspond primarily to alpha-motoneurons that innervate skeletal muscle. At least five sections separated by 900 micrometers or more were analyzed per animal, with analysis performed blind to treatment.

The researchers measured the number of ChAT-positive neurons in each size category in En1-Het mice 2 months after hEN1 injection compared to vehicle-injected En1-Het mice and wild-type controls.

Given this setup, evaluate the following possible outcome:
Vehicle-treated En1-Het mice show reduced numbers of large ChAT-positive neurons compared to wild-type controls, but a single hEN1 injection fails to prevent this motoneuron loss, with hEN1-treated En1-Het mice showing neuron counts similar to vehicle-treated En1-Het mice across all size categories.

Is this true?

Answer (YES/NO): NO